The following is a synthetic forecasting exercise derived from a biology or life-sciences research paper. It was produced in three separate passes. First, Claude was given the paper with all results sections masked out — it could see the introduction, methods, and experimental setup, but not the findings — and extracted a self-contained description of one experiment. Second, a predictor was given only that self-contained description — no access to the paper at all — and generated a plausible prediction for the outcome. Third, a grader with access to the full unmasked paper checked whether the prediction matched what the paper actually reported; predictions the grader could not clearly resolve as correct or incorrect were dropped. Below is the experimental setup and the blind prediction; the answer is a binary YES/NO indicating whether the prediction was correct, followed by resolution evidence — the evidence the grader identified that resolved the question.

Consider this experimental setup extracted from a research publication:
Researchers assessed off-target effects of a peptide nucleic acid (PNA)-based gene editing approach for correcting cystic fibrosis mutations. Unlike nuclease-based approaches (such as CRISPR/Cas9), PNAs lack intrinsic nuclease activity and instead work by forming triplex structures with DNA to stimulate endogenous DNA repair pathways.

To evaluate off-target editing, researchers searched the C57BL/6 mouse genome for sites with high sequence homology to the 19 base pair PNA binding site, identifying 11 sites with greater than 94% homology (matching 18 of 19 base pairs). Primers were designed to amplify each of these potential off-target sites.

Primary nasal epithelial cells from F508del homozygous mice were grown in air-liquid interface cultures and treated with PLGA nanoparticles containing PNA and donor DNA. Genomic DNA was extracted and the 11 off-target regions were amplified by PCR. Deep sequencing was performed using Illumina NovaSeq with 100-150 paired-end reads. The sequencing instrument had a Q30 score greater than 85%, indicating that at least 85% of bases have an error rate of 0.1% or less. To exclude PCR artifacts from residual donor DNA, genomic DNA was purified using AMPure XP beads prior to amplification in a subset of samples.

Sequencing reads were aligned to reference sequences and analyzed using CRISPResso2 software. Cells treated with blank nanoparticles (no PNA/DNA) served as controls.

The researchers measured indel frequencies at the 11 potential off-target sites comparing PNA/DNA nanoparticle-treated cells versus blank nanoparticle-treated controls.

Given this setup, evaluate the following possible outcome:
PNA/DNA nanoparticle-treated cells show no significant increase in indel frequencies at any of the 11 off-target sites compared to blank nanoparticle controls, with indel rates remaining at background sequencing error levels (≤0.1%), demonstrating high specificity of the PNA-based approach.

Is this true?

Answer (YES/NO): YES